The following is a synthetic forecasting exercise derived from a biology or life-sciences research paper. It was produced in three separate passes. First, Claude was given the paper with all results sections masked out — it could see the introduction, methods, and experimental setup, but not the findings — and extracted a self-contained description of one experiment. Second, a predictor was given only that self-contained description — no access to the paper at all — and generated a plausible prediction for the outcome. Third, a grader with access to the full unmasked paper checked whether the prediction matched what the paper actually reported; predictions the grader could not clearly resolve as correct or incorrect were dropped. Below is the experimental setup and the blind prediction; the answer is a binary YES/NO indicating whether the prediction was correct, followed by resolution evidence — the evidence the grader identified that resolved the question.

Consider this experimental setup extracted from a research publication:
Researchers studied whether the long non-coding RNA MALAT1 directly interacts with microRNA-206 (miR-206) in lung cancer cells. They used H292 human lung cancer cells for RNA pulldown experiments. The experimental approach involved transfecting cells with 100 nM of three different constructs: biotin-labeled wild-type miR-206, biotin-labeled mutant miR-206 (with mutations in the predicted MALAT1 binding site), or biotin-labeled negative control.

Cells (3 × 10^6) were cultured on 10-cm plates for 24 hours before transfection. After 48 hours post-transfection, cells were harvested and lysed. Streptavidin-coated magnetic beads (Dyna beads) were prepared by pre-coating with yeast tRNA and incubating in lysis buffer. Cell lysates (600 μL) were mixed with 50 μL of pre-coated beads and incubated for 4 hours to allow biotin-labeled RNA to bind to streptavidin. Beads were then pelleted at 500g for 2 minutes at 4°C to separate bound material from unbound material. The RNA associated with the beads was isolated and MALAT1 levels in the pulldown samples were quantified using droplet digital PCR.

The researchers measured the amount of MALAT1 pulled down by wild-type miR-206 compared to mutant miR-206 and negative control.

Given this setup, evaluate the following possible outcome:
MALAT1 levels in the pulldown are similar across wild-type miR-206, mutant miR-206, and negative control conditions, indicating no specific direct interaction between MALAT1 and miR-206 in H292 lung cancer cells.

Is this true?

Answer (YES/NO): NO